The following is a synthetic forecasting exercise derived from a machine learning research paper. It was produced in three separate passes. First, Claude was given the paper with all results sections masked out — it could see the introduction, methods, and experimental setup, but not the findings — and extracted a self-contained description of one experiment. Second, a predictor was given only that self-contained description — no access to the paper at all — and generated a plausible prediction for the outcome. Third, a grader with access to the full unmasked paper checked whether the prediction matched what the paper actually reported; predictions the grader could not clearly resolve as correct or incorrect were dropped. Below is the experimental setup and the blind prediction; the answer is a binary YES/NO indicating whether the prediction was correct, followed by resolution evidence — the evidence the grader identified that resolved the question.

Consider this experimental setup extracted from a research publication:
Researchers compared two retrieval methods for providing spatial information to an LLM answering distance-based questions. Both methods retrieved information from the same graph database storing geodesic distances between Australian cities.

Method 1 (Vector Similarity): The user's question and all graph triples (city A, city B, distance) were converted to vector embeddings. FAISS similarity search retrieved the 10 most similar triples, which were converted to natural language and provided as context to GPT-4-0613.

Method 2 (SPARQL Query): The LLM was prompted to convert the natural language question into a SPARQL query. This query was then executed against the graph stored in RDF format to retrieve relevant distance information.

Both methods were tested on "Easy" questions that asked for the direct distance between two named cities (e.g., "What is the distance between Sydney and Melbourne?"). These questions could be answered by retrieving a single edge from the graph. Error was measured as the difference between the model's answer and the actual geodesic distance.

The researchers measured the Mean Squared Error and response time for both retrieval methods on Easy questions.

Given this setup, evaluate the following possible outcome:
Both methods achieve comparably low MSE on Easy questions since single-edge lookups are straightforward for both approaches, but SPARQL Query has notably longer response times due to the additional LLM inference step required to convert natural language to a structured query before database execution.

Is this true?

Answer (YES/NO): YES